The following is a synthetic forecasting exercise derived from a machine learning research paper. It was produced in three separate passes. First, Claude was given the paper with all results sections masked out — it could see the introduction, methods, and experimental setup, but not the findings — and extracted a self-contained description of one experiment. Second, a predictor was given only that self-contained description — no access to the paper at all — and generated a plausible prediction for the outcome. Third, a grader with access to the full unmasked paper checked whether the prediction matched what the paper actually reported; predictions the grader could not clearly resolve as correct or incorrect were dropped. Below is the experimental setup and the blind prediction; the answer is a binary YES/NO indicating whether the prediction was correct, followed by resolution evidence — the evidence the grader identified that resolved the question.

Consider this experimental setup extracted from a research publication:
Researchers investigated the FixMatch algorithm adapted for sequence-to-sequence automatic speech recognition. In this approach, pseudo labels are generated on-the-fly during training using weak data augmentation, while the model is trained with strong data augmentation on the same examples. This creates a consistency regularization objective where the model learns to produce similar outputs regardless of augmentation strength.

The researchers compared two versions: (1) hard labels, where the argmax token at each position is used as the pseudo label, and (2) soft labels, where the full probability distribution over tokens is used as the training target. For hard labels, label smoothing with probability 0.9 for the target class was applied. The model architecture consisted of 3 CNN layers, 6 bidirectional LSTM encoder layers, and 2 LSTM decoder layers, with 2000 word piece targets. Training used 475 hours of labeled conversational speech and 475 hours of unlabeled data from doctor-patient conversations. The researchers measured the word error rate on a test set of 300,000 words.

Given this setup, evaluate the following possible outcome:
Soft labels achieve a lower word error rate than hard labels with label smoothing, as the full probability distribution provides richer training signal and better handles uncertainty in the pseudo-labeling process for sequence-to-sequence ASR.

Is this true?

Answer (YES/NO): YES